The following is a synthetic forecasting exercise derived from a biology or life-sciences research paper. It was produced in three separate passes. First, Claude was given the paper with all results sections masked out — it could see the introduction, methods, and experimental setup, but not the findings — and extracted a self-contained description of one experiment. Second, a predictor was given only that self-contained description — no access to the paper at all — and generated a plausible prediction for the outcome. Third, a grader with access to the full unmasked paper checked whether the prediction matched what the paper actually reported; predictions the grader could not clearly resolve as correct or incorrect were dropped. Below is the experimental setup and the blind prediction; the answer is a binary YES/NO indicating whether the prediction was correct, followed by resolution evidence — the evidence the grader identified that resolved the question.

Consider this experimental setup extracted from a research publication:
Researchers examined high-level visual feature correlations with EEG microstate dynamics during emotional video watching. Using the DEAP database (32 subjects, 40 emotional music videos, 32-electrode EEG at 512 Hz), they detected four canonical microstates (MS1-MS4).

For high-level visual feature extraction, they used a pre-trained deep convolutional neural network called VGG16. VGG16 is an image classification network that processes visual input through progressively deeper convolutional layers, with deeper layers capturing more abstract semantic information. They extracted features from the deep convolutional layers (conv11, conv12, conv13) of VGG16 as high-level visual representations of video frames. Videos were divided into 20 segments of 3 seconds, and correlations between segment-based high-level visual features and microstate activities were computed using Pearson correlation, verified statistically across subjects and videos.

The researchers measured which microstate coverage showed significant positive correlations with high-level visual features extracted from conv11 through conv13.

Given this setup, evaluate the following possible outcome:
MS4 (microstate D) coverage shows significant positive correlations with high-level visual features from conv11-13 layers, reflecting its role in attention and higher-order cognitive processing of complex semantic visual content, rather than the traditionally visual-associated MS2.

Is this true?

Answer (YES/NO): YES